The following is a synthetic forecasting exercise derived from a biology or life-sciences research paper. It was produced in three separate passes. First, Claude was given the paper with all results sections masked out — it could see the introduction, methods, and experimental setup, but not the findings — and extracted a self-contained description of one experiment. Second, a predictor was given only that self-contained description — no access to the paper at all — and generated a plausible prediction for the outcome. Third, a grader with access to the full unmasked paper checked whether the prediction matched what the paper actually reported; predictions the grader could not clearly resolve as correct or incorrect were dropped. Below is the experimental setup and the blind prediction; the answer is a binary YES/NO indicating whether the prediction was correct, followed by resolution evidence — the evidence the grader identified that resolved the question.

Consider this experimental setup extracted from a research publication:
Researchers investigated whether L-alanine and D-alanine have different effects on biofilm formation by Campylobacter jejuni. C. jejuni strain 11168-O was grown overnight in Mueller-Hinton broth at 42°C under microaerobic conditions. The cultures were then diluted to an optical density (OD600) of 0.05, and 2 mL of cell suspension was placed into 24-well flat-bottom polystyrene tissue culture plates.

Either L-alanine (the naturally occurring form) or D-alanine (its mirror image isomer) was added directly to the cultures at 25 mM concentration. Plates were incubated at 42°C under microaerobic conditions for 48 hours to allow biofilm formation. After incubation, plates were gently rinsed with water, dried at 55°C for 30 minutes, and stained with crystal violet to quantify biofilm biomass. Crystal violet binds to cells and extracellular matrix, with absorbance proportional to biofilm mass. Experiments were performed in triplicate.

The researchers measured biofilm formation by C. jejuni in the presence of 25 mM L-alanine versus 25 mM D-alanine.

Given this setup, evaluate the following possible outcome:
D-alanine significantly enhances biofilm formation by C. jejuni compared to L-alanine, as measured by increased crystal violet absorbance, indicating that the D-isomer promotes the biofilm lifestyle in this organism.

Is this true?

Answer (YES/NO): NO